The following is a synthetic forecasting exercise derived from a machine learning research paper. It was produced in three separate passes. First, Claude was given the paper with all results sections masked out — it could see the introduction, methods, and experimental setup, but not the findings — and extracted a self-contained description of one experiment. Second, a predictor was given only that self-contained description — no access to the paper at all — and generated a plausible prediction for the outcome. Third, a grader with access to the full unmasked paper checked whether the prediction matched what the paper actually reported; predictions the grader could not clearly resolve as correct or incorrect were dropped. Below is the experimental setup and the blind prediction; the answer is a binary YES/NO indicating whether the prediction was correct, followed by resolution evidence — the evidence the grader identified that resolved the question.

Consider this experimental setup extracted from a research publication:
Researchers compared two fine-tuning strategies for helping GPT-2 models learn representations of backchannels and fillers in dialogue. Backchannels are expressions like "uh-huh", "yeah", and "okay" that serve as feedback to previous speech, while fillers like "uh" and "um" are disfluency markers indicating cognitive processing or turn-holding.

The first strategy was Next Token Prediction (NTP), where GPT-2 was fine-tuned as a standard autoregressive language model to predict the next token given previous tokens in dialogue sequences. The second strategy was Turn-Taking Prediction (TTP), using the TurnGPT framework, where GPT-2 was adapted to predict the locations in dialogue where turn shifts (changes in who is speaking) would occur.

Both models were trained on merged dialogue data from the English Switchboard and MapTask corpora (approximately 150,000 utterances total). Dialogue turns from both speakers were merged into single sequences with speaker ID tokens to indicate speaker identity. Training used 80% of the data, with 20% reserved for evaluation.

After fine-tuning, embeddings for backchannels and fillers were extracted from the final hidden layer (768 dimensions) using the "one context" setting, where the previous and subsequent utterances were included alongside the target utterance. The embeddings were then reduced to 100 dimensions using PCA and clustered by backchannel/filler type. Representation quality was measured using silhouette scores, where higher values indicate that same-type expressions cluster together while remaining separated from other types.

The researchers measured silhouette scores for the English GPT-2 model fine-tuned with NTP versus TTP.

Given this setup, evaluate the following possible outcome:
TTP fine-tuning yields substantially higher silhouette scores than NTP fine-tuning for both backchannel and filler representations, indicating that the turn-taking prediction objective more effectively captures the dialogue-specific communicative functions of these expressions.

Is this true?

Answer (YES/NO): NO